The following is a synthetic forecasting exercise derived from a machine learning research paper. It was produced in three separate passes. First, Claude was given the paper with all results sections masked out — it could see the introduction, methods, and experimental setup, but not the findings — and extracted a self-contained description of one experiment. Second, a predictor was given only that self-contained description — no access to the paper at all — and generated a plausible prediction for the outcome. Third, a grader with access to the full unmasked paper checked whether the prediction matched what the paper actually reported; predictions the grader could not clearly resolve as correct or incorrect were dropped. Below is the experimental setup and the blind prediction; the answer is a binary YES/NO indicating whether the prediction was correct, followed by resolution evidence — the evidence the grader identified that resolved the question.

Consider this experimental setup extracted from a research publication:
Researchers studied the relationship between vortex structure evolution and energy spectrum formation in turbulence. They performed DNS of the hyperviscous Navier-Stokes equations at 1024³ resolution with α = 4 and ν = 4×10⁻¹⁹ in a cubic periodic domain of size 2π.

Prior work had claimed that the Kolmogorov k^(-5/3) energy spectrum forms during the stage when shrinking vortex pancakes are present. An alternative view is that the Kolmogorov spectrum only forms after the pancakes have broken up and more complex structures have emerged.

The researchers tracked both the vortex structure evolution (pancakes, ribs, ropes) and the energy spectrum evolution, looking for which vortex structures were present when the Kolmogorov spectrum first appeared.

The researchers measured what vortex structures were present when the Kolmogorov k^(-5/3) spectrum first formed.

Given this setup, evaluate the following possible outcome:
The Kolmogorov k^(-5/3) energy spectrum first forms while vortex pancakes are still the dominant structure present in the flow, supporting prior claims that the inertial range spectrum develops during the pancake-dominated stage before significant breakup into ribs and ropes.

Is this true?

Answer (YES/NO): NO